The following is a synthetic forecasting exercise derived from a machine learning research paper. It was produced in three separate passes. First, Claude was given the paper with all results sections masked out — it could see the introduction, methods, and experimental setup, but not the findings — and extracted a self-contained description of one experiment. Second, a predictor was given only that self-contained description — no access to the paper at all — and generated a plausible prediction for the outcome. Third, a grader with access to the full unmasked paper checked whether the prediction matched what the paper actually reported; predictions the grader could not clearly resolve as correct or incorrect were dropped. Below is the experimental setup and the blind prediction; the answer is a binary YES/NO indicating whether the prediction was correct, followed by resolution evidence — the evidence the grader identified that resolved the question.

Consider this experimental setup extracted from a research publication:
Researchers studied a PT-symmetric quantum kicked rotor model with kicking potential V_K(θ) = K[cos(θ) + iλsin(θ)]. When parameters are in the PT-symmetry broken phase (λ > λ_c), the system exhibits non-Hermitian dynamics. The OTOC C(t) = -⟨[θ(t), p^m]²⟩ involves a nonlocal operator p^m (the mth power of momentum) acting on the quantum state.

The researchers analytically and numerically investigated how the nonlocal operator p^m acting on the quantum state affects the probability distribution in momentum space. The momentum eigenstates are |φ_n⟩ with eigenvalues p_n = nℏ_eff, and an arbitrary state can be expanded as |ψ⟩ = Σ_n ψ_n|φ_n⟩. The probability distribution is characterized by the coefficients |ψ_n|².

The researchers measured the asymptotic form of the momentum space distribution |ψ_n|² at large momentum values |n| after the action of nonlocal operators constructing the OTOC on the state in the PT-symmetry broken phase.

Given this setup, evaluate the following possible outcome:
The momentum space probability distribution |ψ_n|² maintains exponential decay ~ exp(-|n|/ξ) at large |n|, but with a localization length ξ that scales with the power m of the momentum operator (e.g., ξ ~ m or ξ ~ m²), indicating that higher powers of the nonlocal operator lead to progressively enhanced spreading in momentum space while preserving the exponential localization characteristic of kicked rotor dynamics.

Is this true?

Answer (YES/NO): NO